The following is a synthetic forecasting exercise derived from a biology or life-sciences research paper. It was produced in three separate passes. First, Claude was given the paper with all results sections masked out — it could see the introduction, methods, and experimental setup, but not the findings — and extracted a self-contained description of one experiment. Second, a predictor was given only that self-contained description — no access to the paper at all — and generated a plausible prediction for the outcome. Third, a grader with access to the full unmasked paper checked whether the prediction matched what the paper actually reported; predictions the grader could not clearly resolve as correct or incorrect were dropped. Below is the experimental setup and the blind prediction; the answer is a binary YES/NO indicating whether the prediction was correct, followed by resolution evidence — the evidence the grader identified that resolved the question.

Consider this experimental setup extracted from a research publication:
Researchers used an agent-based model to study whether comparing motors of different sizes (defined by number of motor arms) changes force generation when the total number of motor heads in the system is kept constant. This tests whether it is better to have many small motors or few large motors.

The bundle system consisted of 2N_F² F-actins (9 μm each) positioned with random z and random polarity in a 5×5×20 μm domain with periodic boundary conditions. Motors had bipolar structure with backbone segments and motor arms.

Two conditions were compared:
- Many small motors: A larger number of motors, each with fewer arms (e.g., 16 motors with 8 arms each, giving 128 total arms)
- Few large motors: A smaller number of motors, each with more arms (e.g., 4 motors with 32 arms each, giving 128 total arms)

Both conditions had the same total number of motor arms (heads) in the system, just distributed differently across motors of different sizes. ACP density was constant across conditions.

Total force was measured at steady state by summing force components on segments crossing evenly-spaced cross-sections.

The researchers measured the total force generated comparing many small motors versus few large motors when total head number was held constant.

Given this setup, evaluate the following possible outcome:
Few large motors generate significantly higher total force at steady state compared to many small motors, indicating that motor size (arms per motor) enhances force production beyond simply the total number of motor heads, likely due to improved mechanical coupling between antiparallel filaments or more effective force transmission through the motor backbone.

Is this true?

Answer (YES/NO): YES